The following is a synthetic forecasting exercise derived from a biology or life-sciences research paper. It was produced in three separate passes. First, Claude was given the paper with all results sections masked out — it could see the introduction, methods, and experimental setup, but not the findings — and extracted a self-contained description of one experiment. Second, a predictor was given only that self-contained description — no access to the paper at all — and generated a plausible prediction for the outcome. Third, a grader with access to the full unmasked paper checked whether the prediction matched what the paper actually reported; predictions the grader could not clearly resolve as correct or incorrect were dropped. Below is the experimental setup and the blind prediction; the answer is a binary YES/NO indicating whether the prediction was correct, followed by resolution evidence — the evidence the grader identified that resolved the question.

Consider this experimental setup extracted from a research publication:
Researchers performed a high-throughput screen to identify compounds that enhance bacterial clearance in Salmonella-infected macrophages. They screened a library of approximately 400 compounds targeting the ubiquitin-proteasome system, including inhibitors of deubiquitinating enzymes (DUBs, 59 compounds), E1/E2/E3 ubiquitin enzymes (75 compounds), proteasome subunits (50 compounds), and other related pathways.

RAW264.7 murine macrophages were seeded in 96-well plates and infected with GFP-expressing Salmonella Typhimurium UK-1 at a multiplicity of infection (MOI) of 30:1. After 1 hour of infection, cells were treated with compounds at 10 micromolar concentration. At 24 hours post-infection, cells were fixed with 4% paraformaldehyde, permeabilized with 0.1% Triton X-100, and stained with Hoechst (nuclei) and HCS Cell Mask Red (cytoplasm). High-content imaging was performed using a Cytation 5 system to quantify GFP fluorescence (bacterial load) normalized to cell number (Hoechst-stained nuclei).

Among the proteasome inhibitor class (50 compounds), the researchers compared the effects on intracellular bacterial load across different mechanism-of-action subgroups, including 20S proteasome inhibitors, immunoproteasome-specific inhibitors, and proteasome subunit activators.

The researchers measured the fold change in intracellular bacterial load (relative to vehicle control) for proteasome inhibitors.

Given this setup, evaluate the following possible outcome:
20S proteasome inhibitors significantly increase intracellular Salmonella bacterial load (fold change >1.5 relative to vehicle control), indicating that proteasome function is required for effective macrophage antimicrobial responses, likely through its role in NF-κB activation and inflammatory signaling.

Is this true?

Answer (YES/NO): NO